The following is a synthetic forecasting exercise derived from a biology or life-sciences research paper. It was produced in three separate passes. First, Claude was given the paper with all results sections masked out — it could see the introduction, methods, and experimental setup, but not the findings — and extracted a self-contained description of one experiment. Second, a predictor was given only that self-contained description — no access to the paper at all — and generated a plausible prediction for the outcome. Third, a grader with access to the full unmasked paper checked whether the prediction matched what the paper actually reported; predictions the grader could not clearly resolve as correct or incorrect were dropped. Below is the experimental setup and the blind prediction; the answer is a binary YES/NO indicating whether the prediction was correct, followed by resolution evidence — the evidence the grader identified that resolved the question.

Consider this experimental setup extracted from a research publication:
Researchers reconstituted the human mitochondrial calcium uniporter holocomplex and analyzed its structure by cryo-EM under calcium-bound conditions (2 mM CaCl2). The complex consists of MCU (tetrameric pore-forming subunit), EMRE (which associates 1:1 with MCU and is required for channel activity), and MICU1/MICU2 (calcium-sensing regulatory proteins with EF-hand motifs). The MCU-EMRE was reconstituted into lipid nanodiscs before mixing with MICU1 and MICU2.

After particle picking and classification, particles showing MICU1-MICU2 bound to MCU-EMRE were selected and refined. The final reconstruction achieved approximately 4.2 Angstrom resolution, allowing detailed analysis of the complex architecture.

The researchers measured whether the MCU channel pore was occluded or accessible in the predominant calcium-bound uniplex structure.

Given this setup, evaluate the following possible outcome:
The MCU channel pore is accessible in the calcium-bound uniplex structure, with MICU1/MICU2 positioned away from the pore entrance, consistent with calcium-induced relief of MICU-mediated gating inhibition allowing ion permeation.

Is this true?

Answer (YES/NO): YES